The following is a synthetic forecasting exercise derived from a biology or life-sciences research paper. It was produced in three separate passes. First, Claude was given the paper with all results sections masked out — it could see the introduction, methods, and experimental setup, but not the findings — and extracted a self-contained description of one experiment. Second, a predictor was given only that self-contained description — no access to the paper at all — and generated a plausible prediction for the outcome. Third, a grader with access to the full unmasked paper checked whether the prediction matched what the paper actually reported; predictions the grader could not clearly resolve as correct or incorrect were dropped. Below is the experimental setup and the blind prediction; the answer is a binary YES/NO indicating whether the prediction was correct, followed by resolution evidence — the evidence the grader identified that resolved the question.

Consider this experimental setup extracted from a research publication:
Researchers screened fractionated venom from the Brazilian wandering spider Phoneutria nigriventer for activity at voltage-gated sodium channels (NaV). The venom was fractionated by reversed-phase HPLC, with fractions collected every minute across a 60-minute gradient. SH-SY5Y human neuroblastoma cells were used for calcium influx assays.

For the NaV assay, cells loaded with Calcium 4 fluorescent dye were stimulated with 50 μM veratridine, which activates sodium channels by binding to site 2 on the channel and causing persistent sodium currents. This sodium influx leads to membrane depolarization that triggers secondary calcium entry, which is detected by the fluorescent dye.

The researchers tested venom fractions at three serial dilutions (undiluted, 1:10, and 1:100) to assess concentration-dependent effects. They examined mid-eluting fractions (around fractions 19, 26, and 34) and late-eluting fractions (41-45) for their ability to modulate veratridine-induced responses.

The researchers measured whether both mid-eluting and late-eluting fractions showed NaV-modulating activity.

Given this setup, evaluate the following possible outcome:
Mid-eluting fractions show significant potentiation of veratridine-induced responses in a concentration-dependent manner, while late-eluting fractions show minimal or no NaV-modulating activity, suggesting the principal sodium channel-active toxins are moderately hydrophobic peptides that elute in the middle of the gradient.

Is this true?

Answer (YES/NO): NO